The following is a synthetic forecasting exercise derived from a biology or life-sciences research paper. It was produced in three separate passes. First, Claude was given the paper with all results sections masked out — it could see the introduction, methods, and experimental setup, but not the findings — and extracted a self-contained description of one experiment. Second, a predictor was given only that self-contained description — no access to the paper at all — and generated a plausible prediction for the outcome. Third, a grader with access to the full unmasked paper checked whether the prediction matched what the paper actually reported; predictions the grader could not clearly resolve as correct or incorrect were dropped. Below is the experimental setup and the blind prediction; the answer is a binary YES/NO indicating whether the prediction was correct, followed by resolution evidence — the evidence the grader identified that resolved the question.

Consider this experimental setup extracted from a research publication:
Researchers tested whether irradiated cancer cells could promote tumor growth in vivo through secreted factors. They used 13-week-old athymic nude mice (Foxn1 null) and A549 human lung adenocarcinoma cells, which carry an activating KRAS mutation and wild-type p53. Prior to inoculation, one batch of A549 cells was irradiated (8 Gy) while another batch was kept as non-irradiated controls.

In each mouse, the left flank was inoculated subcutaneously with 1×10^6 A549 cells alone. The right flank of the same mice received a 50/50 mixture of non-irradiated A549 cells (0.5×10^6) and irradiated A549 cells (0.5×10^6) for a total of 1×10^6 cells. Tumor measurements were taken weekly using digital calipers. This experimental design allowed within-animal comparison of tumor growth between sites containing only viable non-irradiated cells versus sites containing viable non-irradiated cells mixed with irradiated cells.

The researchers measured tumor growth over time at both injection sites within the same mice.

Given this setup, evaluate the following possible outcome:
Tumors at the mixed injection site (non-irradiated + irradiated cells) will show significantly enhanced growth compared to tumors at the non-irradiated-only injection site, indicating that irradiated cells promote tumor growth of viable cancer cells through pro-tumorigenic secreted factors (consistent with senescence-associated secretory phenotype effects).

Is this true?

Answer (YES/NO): YES